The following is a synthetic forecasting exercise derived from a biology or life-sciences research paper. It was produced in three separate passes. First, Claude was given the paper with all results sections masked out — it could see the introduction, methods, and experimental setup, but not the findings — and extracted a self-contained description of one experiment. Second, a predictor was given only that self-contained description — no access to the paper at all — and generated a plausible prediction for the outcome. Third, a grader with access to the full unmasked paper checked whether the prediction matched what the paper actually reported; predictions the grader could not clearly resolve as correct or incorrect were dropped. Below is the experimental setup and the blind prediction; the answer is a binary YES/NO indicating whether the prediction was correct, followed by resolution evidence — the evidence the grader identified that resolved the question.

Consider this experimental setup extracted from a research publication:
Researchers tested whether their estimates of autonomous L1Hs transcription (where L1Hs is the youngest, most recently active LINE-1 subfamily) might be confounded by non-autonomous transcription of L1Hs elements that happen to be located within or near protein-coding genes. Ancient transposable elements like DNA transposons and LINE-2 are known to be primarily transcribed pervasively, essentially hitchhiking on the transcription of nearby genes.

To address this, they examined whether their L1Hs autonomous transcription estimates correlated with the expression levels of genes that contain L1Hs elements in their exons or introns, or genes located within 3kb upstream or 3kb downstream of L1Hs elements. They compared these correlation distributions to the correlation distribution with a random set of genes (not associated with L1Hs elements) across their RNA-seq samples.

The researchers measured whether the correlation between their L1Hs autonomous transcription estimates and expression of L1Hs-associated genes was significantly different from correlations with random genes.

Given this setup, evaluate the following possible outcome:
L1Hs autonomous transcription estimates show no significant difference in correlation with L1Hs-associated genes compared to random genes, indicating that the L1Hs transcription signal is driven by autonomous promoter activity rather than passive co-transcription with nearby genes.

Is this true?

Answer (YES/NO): YES